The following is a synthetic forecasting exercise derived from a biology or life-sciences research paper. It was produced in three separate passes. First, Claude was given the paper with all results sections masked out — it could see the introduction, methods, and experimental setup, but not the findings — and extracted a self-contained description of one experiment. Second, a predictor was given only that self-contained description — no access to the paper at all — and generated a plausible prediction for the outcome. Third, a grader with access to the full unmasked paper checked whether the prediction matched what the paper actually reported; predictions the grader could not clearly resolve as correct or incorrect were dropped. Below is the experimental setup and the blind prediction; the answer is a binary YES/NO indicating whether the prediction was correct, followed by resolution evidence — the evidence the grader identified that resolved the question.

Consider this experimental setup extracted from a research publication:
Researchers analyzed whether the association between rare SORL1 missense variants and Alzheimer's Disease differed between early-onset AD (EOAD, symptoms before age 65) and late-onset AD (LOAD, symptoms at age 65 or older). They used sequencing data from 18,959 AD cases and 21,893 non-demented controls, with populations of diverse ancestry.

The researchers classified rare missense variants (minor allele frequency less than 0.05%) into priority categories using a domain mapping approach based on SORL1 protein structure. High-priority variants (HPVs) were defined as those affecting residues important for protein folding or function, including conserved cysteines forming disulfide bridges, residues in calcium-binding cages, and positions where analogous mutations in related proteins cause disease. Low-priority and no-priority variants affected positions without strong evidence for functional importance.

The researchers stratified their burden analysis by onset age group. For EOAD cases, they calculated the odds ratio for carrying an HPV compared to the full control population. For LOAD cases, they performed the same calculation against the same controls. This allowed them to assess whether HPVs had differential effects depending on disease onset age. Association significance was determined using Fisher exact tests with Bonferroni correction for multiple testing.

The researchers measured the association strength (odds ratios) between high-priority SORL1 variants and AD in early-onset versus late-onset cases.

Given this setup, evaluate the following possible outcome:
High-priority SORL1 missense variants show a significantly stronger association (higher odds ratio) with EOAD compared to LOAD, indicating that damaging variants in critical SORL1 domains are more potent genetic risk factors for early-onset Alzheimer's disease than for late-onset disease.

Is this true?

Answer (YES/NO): YES